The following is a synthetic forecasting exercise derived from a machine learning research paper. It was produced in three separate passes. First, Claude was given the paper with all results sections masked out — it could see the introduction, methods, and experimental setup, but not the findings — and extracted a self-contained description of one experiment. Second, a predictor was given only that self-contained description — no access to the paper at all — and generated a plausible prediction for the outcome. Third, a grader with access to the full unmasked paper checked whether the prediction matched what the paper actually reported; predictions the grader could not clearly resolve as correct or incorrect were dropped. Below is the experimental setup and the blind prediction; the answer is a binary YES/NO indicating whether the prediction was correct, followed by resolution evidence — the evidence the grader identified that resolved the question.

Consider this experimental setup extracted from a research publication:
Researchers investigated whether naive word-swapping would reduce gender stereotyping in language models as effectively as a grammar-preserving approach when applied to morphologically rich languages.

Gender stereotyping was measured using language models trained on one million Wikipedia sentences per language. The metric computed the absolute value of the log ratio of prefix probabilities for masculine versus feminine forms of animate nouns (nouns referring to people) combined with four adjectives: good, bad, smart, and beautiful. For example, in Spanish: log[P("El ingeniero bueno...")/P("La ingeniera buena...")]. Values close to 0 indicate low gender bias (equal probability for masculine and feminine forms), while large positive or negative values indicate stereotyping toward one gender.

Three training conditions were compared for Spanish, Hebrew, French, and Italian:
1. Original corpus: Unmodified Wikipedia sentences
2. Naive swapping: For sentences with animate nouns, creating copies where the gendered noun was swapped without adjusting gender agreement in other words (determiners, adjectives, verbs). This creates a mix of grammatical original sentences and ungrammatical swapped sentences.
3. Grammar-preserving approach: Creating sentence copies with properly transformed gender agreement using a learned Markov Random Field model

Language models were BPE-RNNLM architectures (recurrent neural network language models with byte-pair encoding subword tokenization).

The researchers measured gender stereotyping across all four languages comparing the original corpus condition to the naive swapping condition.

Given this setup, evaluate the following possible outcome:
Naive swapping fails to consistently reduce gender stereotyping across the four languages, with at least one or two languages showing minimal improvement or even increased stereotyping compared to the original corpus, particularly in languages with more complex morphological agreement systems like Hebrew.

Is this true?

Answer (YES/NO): YES